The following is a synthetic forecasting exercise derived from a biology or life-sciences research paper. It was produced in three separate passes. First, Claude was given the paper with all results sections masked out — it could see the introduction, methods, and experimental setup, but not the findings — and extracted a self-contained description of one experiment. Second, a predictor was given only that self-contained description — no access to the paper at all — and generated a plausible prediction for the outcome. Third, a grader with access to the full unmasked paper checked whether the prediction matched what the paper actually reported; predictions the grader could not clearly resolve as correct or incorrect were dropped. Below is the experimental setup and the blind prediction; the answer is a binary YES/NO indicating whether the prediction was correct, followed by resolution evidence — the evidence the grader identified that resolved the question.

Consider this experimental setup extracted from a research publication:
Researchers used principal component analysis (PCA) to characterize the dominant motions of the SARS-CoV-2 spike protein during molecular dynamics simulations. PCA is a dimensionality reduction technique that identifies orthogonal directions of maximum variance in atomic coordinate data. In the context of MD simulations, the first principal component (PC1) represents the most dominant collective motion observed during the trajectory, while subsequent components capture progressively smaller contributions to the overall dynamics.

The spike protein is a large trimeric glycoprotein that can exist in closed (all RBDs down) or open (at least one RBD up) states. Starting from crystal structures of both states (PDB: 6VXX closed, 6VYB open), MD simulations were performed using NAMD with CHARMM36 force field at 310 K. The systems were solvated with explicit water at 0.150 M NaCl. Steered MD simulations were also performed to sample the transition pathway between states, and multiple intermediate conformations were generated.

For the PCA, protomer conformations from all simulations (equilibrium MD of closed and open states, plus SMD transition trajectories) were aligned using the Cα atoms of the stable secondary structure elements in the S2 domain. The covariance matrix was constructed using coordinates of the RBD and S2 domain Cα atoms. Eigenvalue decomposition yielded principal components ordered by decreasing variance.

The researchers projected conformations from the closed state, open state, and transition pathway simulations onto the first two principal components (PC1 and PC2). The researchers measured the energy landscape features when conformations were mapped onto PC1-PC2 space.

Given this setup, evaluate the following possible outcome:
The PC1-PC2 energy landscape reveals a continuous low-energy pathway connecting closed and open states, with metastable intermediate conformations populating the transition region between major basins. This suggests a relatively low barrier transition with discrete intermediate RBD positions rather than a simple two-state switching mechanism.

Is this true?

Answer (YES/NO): YES